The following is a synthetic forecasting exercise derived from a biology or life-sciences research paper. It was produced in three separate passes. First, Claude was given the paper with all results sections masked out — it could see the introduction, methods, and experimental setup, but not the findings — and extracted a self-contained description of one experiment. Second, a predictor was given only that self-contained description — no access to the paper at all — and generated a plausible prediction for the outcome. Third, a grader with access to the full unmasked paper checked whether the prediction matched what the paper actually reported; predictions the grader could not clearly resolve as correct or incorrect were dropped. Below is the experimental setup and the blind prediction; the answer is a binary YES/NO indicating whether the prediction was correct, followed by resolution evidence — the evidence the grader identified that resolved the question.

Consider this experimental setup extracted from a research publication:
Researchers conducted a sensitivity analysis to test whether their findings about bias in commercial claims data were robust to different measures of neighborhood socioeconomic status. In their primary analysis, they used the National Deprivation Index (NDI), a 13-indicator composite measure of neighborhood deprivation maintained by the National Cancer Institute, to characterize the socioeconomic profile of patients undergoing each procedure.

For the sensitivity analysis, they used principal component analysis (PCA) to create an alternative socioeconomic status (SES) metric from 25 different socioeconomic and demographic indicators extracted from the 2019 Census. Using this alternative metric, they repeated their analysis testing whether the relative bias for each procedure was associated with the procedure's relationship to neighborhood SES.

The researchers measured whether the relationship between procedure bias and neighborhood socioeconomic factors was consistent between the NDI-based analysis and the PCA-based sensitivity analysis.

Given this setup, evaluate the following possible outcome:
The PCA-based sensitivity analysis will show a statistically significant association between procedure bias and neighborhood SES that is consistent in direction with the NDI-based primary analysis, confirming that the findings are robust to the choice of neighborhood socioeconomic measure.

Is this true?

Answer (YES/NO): YES